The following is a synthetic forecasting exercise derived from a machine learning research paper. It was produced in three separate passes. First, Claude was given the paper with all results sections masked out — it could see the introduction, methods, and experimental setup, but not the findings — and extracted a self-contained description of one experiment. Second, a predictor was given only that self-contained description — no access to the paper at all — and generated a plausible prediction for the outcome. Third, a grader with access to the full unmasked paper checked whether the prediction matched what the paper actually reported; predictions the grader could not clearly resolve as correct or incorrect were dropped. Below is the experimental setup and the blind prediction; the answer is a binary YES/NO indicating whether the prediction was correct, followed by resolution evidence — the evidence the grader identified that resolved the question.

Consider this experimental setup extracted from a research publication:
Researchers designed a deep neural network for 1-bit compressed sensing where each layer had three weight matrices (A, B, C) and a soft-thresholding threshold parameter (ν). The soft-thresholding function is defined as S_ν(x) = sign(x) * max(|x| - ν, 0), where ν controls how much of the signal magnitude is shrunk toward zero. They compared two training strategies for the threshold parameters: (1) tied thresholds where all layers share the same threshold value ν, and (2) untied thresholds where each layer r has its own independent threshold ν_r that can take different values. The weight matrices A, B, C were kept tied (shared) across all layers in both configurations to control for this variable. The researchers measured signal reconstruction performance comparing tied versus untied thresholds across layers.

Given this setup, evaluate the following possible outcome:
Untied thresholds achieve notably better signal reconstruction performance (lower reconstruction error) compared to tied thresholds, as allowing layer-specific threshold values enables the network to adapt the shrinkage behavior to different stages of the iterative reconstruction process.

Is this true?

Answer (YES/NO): YES